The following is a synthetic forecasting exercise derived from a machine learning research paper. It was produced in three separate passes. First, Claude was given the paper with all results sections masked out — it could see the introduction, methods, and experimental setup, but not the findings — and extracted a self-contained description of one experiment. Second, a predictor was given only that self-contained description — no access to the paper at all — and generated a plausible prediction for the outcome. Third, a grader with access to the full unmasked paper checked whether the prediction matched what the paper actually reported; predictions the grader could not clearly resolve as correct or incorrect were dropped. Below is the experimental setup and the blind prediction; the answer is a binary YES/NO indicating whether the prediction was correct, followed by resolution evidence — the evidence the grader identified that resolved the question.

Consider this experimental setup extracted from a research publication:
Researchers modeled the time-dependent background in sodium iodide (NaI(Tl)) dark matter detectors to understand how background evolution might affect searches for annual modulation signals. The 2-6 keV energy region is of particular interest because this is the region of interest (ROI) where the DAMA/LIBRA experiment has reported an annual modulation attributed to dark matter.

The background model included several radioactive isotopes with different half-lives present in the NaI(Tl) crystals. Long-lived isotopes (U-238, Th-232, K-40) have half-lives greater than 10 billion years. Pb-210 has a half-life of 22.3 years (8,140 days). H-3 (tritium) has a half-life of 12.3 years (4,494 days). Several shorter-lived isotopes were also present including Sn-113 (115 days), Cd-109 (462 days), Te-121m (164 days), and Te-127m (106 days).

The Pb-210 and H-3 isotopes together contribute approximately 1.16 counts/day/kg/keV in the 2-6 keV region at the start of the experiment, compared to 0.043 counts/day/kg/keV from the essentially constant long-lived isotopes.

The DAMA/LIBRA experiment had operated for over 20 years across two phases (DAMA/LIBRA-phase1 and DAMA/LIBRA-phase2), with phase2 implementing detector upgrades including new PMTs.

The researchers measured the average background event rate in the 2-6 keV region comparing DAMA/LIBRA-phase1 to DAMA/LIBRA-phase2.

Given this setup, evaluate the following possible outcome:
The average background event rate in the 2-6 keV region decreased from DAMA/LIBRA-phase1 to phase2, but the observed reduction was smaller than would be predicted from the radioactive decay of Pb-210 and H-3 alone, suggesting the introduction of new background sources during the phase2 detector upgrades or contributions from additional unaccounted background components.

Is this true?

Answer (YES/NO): NO